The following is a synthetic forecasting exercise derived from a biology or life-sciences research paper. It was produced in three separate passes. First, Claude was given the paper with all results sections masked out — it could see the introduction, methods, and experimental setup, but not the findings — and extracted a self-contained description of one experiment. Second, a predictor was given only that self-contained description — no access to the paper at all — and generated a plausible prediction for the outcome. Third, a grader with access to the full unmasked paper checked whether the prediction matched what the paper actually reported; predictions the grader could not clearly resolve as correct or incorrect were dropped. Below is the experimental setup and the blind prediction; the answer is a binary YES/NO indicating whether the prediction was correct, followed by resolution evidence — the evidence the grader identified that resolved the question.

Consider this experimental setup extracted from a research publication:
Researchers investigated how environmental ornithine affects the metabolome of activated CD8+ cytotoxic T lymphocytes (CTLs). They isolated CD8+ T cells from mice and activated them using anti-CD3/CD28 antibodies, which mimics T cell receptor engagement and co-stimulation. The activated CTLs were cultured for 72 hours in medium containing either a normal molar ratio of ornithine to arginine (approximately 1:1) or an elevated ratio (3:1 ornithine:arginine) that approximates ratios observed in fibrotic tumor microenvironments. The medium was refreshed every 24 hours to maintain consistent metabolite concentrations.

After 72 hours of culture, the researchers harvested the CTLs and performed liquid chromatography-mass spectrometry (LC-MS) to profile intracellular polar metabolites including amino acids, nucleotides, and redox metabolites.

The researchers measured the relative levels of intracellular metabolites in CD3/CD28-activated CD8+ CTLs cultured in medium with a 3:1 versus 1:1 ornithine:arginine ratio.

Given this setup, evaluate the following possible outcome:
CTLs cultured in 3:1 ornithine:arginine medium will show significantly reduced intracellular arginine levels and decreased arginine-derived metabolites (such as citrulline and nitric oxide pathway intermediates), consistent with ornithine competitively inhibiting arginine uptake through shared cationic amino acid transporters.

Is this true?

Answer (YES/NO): NO